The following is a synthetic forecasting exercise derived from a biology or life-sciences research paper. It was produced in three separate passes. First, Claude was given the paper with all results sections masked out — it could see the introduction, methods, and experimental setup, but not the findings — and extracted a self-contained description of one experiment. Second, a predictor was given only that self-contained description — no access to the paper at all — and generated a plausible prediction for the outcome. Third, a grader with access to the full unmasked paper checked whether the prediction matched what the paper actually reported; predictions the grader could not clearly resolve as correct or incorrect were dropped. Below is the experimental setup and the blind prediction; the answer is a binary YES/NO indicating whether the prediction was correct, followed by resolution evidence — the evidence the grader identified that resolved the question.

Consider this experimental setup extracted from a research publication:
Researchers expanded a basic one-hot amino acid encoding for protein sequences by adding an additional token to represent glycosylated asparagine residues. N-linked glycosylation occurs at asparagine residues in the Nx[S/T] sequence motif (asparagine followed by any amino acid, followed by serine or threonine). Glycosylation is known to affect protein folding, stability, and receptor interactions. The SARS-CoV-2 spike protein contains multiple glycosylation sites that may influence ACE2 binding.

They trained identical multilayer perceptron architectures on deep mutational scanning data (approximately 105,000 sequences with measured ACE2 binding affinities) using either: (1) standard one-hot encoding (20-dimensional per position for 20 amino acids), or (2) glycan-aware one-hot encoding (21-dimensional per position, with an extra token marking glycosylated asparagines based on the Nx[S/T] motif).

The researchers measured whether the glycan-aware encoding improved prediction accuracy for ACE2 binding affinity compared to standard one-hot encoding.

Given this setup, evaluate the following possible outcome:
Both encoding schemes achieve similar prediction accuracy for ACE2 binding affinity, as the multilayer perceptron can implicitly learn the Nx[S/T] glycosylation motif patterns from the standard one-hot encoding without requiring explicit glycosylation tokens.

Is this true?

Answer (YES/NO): NO